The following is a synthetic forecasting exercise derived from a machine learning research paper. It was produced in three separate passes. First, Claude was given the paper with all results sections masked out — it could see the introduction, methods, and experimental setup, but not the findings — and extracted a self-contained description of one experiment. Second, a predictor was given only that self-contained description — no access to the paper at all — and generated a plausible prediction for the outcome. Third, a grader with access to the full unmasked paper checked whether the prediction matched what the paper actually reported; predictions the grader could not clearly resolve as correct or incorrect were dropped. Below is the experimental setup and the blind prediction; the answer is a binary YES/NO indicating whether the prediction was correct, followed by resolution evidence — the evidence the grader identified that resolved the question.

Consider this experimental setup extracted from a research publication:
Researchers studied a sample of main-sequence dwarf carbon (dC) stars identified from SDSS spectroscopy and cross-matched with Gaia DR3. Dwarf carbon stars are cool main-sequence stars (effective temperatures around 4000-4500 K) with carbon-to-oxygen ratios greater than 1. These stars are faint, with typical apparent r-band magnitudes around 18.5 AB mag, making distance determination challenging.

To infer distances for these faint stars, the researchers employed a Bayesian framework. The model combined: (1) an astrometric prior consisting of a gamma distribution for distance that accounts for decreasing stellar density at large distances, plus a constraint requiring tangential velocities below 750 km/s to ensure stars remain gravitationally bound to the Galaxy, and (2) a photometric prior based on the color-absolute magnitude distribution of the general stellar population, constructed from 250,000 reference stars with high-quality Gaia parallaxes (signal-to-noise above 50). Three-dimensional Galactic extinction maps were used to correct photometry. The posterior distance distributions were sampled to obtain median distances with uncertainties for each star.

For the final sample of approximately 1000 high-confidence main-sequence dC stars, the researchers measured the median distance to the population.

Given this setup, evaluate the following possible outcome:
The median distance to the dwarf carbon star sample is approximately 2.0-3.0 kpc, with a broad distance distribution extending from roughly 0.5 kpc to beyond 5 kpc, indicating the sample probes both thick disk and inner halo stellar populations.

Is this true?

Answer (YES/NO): NO